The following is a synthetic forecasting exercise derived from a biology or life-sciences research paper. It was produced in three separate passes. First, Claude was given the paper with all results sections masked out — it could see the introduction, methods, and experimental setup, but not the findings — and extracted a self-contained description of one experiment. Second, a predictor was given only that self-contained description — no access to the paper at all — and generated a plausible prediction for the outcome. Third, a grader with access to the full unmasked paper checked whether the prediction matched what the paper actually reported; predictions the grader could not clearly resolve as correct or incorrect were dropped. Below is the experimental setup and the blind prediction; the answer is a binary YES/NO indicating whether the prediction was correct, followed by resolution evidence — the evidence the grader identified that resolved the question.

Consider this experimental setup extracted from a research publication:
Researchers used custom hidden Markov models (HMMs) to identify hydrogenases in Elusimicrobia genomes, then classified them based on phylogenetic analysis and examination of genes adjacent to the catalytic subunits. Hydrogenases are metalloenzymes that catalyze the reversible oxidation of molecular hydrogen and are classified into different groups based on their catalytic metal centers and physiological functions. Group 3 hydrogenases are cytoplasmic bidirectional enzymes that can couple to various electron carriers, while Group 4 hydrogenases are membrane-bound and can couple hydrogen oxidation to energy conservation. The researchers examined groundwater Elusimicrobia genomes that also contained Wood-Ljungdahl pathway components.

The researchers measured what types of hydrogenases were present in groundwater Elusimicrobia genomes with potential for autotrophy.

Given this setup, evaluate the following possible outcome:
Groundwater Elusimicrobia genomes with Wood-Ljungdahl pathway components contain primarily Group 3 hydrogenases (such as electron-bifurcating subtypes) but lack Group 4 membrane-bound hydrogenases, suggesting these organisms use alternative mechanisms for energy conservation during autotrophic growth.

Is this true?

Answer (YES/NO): NO